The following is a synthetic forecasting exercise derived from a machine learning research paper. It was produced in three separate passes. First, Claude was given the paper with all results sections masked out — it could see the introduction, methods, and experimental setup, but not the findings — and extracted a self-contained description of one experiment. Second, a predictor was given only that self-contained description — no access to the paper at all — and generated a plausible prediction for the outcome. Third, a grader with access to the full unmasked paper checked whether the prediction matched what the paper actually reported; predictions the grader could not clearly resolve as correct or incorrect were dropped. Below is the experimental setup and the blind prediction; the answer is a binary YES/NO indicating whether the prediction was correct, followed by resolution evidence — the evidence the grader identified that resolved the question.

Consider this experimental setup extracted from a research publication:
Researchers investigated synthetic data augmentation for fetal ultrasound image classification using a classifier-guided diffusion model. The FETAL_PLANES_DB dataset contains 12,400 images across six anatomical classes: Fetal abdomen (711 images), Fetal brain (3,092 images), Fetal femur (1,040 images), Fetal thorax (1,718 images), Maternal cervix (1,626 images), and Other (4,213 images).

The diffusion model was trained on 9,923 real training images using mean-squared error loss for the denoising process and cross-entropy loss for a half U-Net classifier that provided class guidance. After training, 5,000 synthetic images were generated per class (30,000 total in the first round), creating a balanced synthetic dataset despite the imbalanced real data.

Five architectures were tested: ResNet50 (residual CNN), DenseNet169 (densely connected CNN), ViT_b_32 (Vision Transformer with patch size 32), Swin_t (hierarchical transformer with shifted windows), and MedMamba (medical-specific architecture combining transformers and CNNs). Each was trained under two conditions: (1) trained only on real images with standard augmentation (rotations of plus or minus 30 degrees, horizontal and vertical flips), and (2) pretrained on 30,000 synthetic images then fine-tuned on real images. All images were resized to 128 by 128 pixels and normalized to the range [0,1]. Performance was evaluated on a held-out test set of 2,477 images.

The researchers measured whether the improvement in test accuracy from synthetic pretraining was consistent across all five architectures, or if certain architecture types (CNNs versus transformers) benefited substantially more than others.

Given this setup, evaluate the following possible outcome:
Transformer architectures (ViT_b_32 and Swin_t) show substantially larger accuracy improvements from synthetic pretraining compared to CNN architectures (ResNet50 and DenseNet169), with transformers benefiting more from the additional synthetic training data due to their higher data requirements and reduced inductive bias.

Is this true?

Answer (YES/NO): NO